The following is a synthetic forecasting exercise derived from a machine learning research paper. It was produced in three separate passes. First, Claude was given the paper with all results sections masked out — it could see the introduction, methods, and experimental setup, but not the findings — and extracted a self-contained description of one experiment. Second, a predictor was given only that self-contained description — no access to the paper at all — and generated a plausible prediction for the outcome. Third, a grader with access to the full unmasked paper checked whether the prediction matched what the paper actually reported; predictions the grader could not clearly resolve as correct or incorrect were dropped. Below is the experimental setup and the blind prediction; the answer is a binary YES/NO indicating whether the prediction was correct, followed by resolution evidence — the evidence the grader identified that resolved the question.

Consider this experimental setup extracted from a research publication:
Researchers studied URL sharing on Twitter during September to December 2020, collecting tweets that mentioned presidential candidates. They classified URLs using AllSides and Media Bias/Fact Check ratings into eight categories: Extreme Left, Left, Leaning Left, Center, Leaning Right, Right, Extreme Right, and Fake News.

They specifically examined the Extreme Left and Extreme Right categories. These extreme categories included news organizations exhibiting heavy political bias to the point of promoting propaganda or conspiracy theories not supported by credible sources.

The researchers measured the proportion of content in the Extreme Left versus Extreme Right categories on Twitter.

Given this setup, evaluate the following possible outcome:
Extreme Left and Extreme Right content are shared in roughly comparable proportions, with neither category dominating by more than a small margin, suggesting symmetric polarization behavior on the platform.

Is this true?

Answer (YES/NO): NO